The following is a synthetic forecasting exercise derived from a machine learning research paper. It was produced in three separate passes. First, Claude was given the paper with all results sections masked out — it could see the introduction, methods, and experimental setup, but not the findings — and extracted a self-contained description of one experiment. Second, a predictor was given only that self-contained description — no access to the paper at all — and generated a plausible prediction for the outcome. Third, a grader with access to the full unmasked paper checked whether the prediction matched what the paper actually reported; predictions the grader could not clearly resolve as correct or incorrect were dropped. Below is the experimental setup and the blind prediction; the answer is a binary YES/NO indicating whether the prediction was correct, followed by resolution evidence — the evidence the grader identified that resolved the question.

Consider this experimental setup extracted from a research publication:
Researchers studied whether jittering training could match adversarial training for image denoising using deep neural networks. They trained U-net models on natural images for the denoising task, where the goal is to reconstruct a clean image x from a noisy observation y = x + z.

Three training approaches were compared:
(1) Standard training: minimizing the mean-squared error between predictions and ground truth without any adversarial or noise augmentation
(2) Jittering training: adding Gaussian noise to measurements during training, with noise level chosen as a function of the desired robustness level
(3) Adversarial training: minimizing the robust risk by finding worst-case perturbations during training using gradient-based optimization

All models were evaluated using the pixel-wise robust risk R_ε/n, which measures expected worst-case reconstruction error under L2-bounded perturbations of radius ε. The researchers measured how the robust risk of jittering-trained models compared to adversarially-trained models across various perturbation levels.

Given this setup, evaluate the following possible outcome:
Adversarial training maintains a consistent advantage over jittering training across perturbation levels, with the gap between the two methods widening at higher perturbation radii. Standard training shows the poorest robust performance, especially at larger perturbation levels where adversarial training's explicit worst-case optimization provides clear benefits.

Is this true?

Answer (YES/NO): NO